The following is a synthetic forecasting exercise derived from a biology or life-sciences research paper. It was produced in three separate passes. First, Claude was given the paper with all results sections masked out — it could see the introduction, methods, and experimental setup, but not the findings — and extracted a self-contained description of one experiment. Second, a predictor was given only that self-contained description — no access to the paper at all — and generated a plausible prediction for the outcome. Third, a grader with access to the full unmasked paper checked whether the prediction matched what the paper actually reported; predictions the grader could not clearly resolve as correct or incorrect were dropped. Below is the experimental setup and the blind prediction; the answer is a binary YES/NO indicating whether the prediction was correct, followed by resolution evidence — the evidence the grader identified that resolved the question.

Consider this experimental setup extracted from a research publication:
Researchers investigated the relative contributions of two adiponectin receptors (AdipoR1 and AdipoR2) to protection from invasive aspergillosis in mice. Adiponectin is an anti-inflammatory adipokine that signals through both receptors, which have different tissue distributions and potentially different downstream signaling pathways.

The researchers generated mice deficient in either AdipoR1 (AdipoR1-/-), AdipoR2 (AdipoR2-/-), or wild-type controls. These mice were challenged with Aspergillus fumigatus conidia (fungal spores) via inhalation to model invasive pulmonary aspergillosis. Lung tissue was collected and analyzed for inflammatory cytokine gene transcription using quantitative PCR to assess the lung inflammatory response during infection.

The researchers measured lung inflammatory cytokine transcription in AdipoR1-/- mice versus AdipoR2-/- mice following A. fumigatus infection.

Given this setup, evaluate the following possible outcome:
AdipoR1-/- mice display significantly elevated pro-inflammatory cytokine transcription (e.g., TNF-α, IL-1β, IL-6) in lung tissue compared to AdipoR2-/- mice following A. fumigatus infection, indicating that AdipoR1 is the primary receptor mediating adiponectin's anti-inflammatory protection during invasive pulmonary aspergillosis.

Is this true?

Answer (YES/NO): YES